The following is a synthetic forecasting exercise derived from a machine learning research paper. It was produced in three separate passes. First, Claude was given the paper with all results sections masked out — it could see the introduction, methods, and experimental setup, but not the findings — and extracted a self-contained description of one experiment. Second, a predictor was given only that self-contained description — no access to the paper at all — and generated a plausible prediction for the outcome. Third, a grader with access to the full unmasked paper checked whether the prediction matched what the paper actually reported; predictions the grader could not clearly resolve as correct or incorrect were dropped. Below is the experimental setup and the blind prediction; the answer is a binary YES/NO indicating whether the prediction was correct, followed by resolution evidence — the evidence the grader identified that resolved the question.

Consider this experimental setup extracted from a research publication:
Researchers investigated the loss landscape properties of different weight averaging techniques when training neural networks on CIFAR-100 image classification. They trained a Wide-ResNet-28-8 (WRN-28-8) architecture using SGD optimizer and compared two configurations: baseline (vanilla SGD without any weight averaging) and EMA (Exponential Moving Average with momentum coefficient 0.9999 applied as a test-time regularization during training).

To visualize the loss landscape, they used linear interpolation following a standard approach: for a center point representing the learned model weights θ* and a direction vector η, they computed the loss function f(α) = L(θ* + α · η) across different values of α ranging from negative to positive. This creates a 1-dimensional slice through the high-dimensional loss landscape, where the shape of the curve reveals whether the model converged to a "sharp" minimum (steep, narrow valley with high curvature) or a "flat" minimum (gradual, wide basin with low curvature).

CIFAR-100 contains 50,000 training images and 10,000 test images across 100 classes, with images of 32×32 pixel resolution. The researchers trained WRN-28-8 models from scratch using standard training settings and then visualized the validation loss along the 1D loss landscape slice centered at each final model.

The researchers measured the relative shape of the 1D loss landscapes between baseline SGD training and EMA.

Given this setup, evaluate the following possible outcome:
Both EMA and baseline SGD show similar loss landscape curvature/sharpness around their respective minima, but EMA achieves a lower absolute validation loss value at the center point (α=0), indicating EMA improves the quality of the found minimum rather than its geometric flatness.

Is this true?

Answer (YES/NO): NO